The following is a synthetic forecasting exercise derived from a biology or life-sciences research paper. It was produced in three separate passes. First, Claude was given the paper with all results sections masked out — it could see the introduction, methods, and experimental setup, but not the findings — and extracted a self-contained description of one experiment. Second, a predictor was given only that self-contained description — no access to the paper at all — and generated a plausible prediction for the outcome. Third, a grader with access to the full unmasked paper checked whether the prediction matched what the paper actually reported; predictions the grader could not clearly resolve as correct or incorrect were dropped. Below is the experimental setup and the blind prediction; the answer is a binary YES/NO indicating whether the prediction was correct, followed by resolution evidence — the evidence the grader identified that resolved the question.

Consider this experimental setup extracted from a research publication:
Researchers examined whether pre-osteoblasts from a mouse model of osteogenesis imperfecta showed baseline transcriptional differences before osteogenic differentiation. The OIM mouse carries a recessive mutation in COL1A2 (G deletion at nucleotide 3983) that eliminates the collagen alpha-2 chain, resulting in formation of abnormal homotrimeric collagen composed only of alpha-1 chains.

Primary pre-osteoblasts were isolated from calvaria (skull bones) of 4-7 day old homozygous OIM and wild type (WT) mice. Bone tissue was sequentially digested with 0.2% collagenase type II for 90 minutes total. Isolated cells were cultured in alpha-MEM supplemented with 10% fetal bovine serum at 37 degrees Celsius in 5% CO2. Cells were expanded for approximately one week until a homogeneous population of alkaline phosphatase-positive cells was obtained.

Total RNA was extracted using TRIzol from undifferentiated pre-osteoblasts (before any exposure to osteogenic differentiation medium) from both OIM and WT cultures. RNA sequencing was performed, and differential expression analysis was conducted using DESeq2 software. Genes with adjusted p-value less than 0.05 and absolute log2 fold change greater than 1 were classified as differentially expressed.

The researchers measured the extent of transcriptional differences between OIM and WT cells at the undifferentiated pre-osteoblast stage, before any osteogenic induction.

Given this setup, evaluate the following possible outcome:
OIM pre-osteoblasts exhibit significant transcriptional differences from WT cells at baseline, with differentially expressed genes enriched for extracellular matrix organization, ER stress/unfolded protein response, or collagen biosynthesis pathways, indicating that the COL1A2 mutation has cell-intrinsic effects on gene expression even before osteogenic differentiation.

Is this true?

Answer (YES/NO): NO